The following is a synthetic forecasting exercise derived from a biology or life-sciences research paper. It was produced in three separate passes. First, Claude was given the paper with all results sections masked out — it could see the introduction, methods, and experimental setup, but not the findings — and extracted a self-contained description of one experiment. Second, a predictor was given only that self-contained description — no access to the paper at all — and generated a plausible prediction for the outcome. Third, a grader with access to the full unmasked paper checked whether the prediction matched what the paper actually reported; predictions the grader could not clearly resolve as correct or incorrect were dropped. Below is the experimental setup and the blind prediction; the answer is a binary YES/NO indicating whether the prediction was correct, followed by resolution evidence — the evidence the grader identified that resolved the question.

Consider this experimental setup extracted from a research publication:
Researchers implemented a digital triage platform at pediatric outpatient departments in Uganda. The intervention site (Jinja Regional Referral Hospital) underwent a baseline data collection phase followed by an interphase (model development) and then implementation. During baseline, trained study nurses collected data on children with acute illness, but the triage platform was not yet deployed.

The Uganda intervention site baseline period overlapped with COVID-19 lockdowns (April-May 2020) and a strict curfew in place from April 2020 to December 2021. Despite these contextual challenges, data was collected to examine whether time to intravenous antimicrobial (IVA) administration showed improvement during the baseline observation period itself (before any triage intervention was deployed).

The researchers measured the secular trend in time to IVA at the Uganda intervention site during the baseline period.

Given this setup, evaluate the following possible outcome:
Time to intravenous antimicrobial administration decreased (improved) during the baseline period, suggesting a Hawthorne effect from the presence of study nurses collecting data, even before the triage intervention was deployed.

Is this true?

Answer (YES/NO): NO